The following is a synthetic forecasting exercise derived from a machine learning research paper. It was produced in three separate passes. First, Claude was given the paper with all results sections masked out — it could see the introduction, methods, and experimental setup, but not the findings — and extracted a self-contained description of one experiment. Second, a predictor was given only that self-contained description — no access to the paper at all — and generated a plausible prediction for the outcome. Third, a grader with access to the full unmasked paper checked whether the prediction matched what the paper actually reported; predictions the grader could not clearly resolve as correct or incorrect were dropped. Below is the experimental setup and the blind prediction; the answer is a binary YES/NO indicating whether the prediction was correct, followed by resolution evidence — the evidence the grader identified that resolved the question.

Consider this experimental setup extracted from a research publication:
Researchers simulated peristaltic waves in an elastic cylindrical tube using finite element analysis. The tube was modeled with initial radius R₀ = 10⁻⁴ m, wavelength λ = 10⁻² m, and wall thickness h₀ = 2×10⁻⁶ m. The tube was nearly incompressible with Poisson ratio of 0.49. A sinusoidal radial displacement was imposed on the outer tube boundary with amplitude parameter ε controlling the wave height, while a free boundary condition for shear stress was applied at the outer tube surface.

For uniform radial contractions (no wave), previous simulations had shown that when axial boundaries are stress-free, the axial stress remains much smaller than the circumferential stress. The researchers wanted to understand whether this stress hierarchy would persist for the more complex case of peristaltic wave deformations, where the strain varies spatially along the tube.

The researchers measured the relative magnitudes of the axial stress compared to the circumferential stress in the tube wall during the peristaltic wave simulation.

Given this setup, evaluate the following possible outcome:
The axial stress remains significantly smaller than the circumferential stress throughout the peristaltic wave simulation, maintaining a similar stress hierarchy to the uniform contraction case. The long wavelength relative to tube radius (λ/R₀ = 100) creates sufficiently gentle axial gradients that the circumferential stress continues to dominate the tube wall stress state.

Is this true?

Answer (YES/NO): YES